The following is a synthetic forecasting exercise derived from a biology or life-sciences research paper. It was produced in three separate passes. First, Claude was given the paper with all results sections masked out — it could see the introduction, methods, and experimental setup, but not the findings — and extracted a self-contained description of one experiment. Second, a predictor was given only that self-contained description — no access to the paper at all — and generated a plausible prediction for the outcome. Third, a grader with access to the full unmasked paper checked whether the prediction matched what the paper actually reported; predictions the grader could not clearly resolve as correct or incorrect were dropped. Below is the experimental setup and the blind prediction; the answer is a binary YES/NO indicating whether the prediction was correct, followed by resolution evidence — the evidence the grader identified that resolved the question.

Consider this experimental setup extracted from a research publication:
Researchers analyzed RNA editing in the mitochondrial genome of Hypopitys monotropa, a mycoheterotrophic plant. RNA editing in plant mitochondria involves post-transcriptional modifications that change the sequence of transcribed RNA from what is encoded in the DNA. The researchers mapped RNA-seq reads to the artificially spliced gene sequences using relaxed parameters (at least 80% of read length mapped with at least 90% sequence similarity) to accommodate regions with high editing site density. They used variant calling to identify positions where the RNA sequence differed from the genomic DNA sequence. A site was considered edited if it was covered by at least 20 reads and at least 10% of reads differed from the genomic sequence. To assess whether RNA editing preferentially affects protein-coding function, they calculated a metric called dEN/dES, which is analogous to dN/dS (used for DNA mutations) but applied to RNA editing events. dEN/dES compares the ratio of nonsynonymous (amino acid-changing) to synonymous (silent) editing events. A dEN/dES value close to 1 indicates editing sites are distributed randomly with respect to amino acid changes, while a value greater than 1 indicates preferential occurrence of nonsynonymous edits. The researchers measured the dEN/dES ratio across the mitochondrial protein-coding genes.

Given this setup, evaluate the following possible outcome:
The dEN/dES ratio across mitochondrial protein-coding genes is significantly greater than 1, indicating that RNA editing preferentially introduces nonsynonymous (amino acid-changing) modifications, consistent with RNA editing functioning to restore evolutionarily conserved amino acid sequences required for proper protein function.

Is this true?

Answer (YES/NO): NO